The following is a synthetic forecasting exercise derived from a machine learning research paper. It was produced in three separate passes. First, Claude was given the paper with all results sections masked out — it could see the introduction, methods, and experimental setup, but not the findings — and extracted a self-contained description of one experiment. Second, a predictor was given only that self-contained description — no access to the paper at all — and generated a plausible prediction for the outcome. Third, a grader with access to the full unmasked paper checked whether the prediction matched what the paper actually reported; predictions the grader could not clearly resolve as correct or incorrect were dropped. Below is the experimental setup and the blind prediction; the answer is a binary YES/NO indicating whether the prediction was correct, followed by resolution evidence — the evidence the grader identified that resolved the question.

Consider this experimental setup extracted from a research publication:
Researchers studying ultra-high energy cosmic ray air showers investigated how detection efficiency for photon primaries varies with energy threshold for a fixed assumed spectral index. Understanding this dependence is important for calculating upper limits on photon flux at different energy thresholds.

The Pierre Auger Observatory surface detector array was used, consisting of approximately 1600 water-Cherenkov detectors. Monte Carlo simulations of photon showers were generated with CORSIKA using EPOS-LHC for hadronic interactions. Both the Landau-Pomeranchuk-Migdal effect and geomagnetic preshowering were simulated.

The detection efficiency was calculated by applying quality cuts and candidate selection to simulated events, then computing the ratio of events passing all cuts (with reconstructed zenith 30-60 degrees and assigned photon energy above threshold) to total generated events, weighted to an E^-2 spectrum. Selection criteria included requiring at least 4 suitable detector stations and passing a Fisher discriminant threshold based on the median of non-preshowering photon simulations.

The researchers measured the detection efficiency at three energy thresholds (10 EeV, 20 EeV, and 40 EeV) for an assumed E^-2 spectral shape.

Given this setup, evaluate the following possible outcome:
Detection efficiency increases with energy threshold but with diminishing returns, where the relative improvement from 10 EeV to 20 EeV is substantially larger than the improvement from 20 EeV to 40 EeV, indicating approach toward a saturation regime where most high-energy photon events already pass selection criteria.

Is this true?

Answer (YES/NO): YES